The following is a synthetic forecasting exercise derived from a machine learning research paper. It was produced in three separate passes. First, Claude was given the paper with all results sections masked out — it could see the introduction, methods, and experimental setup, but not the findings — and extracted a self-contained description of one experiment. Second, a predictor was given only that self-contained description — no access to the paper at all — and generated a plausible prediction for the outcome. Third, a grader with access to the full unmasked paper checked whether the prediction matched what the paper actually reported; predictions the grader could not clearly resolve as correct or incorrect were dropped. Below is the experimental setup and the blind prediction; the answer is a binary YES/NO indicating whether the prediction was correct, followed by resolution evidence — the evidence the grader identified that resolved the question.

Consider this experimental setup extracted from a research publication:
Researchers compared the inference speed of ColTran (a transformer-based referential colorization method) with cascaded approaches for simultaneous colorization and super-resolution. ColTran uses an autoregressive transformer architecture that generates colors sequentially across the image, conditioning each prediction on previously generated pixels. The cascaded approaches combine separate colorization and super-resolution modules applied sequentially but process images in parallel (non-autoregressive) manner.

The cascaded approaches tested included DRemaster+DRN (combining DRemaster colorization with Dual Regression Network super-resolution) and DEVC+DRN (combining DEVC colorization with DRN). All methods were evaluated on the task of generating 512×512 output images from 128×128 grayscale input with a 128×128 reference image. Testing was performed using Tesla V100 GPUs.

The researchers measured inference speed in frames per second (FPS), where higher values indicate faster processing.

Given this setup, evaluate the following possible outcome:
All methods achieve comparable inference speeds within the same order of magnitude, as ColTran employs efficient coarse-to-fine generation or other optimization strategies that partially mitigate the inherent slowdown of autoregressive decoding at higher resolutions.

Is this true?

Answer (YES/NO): NO